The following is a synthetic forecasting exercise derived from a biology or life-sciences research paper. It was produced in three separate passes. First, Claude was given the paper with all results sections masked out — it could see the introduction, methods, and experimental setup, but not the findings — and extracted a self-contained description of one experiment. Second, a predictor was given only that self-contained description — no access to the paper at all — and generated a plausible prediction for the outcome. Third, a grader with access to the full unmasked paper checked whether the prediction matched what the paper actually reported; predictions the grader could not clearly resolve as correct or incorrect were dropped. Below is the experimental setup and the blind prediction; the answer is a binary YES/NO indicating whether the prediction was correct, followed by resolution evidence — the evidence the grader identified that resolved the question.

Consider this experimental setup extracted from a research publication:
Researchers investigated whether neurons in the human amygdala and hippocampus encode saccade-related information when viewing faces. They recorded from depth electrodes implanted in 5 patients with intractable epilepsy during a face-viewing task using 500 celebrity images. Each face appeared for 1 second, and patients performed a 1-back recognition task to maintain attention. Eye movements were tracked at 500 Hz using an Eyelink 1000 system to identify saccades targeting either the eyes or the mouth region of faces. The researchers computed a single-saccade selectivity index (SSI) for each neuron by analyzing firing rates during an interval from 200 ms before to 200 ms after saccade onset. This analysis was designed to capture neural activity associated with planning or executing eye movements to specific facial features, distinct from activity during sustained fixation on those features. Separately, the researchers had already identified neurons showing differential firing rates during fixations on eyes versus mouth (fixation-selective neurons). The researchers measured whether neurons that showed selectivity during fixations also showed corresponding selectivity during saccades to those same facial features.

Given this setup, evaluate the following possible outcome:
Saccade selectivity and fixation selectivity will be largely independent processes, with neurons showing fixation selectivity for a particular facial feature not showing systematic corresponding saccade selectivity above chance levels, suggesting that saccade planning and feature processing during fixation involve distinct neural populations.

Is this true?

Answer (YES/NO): NO